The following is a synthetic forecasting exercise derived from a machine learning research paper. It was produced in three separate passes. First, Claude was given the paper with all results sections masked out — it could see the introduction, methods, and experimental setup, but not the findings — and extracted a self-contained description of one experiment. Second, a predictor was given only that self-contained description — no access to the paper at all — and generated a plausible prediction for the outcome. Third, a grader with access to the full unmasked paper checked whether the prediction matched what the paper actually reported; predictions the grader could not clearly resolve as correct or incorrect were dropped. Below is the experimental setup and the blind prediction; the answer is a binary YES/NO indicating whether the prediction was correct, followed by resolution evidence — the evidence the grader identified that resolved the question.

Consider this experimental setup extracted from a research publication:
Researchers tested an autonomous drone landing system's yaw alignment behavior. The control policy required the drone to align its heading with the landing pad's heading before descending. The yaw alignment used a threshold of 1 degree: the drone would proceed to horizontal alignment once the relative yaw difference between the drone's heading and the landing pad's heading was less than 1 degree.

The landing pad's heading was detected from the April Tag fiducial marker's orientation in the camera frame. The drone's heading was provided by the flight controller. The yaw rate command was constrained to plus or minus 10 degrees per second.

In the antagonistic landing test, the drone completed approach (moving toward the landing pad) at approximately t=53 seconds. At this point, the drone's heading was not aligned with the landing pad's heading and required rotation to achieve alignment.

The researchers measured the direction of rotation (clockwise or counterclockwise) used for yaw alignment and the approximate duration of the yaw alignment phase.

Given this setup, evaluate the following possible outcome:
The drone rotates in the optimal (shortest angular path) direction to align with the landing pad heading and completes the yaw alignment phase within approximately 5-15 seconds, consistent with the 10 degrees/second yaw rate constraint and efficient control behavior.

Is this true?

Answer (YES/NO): NO